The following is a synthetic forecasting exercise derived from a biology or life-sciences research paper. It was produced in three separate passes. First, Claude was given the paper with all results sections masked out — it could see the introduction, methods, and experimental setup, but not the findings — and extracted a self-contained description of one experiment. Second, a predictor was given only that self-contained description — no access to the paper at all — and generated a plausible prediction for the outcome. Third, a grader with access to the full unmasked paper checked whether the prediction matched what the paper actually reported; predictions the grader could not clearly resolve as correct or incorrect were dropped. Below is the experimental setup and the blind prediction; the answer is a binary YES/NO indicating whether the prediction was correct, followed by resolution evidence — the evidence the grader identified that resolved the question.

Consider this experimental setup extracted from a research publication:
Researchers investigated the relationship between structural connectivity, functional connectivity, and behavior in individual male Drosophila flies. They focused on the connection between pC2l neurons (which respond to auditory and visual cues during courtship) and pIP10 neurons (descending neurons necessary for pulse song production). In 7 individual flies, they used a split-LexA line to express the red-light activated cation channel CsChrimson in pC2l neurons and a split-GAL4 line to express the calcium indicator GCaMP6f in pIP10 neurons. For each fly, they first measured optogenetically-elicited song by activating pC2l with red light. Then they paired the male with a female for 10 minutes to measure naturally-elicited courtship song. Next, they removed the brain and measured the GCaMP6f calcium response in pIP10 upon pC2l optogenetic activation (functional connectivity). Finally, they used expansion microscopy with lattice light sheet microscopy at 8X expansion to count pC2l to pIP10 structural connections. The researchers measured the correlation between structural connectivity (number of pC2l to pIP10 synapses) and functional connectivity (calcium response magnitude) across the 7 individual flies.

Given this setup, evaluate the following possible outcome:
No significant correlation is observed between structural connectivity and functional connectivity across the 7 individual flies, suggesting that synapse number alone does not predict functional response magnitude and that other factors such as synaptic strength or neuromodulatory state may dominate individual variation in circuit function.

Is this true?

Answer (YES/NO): NO